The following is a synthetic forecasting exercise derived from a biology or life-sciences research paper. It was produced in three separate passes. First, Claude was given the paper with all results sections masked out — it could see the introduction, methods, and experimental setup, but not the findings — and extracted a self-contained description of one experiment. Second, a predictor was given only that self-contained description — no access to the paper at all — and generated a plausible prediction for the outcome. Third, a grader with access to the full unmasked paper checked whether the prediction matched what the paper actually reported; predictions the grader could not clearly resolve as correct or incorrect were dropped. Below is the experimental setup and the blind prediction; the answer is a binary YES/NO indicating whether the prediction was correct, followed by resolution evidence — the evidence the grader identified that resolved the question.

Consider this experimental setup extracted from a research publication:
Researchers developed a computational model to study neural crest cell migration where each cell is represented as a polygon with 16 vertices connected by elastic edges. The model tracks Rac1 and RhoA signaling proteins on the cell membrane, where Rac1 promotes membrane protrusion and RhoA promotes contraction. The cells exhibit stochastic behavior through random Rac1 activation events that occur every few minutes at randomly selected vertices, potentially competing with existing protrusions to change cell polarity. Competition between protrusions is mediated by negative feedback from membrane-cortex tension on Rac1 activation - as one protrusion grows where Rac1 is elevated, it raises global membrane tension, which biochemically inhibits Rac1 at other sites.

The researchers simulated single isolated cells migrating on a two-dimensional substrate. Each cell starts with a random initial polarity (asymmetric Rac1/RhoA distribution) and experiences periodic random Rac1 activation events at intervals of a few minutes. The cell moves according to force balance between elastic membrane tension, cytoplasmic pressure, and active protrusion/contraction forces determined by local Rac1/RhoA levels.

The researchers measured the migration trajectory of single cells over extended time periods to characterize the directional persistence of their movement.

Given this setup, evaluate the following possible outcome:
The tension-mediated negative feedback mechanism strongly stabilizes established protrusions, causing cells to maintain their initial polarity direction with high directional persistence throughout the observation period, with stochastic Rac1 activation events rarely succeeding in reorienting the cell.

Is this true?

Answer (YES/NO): NO